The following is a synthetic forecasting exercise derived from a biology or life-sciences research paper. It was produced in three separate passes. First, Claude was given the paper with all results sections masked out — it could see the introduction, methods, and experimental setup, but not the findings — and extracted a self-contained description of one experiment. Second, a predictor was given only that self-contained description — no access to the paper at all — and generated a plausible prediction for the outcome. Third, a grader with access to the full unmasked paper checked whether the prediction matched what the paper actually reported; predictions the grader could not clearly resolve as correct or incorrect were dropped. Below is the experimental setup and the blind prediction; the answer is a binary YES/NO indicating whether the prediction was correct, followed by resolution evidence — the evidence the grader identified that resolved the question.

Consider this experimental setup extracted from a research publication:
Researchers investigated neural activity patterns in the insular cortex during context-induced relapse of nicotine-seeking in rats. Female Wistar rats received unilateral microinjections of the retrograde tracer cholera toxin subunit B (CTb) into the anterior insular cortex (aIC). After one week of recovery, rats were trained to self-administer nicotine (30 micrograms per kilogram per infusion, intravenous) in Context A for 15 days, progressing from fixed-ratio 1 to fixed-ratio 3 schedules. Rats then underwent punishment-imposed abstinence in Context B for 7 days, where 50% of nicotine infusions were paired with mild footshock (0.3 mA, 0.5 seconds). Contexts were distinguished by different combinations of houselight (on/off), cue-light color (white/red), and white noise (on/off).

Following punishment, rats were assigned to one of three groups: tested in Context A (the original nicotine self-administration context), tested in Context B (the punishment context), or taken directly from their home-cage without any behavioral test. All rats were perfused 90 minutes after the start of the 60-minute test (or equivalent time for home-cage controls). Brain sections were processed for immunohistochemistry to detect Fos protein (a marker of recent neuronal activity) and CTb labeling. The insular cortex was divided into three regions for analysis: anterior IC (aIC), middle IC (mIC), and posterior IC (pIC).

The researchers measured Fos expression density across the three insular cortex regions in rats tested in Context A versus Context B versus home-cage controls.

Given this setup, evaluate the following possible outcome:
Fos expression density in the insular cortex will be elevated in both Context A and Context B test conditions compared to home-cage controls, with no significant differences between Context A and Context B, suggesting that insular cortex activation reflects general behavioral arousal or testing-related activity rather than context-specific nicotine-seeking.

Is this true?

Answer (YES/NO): NO